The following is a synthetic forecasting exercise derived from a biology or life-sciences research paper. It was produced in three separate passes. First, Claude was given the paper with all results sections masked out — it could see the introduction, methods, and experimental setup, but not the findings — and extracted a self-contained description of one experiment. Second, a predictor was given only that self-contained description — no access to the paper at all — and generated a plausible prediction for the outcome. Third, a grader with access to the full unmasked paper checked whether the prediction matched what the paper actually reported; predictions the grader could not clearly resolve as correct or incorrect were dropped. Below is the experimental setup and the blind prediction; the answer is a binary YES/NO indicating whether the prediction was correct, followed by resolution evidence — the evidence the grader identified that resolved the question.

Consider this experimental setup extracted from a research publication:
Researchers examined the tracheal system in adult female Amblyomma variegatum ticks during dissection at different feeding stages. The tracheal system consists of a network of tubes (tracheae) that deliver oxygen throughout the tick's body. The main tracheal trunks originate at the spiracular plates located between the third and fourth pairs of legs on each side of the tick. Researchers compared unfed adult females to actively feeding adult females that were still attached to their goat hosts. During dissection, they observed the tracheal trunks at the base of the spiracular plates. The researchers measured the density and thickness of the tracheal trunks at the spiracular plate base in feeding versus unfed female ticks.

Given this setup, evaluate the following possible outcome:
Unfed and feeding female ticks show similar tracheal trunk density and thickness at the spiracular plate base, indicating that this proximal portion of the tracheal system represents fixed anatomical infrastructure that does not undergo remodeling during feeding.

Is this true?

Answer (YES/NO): NO